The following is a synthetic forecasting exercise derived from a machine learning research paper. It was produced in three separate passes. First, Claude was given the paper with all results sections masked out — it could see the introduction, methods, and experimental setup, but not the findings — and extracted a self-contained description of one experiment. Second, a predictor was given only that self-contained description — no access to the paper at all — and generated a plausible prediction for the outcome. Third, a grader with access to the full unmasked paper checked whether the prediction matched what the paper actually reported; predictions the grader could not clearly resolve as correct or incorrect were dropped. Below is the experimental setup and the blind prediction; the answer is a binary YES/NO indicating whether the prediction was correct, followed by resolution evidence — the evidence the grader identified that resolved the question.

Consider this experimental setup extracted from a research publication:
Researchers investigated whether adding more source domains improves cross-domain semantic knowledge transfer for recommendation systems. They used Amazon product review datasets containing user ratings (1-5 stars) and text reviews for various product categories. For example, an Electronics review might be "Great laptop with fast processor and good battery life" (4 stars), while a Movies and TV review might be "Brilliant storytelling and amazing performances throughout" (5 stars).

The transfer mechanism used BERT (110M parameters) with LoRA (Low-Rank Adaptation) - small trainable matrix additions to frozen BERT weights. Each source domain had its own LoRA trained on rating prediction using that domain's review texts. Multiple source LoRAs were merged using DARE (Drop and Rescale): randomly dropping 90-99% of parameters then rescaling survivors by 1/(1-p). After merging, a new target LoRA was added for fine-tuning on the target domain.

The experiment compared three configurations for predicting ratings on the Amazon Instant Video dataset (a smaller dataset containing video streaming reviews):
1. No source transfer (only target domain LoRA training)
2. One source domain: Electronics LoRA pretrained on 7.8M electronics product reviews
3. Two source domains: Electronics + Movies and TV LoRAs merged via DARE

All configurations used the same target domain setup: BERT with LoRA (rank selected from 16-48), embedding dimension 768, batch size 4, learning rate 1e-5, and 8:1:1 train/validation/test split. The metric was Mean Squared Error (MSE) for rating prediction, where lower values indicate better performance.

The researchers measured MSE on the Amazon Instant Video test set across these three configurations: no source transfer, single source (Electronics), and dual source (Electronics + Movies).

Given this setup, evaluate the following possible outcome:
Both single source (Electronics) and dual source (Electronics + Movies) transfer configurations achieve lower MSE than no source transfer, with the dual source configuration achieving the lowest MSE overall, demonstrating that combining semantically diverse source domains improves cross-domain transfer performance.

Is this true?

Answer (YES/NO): YES